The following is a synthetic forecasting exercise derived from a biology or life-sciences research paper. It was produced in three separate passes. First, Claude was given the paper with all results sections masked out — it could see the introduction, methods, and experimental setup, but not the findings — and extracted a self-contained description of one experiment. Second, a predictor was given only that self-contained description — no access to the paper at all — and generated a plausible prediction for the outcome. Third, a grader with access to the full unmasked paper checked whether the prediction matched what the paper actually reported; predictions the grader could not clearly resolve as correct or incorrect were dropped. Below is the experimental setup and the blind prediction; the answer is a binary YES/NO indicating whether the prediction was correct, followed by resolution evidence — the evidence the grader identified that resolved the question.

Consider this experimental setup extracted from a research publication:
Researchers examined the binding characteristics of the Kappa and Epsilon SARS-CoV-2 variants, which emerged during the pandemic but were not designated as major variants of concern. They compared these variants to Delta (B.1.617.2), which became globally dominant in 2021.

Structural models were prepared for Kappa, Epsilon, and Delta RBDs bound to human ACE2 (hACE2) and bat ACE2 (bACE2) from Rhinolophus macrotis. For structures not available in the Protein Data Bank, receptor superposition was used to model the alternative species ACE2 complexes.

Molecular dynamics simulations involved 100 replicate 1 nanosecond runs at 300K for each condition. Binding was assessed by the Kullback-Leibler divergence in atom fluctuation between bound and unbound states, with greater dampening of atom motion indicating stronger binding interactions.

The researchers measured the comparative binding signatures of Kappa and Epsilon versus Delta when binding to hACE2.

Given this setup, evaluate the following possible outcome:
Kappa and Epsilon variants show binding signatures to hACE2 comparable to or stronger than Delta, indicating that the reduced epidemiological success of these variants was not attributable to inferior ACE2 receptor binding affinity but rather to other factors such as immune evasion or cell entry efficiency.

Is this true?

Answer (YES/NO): NO